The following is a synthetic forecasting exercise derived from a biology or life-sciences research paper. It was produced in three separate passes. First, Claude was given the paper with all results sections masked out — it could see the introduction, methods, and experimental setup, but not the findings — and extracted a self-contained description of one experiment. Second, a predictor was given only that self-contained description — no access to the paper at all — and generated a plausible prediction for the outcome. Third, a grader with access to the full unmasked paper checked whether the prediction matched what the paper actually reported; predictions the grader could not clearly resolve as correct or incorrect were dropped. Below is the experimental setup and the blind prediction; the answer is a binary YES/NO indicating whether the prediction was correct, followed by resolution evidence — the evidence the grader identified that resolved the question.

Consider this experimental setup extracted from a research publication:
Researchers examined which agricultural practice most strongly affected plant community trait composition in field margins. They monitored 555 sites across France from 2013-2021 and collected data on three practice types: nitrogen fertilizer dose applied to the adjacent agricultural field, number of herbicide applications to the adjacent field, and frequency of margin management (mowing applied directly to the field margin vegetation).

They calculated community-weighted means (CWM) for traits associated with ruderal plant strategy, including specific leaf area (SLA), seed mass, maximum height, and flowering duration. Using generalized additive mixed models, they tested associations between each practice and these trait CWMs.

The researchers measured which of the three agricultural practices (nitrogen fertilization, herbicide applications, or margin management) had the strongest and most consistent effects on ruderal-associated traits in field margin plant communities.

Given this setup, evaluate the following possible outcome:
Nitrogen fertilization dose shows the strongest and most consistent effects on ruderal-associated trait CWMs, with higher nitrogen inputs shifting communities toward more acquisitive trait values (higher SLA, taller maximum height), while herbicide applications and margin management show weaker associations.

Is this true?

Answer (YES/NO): NO